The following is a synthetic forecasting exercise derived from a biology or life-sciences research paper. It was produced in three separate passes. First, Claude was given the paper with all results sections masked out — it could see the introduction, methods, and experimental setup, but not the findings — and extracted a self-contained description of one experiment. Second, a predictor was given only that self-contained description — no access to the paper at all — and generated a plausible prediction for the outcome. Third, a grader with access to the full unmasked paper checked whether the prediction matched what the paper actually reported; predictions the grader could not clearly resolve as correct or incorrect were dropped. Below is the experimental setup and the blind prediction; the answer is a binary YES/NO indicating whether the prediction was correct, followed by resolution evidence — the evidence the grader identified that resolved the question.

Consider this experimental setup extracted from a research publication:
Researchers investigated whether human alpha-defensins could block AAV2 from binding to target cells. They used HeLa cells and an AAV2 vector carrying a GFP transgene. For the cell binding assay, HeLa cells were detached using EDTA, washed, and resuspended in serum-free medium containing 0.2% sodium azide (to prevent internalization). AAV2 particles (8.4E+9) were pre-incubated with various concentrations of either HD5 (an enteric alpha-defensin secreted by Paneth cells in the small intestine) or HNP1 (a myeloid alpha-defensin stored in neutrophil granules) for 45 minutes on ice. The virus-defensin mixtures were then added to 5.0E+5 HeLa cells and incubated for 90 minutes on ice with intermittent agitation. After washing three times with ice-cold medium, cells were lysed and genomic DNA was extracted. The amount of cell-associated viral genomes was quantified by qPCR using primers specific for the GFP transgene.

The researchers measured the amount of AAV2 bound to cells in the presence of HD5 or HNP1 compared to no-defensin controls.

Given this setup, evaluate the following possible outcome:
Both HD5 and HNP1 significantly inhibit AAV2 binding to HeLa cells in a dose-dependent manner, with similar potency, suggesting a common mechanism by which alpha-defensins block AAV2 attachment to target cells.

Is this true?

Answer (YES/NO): NO